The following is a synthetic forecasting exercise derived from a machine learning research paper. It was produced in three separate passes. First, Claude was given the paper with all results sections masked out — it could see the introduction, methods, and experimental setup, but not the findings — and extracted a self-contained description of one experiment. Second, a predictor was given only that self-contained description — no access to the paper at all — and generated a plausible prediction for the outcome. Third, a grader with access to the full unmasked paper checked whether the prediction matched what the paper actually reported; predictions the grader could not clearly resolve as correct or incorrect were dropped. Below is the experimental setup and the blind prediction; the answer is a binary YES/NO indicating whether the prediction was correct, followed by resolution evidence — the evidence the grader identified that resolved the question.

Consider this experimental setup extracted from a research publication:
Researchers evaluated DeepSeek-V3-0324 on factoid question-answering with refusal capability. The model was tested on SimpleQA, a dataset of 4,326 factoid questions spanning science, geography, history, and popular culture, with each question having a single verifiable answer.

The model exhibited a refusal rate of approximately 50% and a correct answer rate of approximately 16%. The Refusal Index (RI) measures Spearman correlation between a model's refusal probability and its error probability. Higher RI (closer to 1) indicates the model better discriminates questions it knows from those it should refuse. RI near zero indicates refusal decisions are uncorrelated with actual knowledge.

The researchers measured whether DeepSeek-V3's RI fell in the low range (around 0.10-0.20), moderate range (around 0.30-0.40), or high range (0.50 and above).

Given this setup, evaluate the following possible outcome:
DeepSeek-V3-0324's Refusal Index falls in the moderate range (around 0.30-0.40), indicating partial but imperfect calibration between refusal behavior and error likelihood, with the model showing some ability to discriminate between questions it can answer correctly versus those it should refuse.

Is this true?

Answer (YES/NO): YES